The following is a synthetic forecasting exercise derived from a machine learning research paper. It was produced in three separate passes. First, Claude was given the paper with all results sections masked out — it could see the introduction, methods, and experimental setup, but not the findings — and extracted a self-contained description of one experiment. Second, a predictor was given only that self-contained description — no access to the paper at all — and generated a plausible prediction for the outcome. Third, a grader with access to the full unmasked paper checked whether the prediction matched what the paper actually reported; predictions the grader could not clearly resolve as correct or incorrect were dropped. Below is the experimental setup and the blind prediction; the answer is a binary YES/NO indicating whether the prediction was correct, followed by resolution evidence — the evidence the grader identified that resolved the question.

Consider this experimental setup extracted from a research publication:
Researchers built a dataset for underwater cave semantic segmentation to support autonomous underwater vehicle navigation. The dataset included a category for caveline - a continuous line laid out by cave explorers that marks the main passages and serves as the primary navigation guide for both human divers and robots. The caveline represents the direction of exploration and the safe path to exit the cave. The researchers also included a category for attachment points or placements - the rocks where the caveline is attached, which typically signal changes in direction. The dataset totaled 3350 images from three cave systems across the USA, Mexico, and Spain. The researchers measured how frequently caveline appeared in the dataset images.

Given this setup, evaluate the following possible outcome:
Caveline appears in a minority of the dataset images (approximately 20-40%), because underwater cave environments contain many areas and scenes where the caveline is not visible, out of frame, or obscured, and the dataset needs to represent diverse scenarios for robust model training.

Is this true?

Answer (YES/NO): NO